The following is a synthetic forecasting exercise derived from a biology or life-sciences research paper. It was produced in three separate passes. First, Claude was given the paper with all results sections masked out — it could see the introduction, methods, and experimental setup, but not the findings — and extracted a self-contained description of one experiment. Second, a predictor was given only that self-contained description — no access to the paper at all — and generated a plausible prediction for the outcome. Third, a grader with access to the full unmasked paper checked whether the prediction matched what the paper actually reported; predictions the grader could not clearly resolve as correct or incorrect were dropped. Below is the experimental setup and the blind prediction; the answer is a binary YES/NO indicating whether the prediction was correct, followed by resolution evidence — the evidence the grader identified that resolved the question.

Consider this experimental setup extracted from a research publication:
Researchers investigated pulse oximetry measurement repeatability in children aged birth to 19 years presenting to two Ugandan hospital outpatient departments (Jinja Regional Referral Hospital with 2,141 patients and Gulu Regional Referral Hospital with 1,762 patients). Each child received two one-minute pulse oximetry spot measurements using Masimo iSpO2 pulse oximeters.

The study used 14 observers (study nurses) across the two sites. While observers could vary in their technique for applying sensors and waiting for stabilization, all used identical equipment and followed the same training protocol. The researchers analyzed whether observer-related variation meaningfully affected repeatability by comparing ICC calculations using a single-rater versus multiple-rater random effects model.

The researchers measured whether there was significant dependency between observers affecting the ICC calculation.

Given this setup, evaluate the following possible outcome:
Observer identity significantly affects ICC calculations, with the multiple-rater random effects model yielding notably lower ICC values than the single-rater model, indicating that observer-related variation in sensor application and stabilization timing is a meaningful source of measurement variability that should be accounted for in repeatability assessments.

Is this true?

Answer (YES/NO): NO